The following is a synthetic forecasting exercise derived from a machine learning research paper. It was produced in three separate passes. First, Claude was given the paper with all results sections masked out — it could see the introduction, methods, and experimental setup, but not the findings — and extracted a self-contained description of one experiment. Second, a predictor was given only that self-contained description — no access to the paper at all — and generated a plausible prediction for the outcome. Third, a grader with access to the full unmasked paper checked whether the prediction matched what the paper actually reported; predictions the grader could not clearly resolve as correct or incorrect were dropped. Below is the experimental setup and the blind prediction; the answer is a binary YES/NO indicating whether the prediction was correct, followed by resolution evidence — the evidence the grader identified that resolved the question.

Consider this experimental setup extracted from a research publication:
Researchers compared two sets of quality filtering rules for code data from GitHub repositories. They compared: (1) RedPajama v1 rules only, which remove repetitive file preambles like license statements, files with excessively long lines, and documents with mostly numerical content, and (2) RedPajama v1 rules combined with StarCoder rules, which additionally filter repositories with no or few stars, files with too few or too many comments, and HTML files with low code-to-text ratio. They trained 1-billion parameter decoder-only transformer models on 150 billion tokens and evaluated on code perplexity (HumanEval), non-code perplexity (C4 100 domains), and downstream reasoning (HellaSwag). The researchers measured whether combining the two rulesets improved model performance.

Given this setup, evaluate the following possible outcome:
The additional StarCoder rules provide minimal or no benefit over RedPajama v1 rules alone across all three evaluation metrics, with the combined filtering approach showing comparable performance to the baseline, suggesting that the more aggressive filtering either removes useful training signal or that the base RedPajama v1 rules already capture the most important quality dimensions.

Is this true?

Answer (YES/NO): NO